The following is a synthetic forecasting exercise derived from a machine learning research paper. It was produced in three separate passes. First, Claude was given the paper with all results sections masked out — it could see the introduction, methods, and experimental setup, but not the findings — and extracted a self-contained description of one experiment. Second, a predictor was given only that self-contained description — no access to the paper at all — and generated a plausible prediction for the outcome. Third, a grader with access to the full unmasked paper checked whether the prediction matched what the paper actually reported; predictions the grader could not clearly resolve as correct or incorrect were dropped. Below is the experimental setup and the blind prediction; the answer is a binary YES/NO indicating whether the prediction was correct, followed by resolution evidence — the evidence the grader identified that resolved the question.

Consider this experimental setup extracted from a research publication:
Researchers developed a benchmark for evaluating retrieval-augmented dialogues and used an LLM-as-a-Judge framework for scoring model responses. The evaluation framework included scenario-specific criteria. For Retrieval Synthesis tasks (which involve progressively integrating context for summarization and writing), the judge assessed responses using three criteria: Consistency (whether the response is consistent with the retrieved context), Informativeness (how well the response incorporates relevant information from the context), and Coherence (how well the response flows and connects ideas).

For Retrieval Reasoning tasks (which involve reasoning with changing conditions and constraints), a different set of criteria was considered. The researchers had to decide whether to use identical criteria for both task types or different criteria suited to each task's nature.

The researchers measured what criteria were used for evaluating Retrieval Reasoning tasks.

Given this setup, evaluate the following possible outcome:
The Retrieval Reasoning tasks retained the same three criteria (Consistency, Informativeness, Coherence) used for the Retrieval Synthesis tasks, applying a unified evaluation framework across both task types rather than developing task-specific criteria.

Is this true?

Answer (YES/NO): NO